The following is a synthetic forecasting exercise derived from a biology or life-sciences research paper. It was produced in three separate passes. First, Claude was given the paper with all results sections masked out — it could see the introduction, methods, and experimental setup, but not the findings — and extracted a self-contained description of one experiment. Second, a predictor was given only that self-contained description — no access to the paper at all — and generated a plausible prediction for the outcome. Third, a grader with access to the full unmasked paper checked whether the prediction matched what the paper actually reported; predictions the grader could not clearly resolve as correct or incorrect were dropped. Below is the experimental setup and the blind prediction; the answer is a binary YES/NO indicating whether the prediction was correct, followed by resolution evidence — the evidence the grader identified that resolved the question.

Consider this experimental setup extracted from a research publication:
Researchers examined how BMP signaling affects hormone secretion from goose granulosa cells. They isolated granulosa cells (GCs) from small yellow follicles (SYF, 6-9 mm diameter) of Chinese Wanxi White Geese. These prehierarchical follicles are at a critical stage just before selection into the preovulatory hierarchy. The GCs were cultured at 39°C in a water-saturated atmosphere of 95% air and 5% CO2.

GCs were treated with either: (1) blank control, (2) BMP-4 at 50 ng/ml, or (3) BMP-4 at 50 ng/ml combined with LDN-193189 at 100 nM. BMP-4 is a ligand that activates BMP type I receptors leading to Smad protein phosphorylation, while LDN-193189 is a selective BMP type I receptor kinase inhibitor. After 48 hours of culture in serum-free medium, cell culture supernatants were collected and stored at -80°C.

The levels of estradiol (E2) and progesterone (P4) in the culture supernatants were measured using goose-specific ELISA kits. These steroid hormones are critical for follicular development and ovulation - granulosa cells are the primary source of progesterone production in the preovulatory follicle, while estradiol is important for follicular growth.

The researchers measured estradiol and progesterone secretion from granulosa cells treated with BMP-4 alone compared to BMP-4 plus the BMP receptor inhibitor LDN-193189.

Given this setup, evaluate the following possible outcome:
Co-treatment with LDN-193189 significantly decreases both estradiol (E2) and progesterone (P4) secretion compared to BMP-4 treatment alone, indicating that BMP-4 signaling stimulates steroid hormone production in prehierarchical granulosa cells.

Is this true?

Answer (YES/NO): NO